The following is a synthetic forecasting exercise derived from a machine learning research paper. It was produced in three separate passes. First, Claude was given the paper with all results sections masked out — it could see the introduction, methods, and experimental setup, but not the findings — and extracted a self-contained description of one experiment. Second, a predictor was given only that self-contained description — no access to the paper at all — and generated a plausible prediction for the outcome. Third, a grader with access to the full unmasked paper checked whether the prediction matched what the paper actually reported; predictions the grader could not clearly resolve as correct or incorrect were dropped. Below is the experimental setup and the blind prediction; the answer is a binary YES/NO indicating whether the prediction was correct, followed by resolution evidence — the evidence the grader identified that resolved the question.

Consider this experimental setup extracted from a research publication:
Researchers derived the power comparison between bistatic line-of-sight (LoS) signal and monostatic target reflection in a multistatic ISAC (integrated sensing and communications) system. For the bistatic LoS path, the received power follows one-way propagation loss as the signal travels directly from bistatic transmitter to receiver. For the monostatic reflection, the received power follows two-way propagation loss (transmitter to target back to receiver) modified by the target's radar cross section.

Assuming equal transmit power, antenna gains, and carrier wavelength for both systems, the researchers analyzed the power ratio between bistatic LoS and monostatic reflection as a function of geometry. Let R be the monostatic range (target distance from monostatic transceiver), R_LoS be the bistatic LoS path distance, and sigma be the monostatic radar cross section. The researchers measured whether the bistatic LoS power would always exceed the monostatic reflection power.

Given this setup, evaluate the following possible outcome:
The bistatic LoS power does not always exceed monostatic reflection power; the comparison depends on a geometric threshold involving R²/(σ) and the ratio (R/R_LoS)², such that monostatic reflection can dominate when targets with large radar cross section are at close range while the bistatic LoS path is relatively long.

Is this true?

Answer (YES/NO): YES